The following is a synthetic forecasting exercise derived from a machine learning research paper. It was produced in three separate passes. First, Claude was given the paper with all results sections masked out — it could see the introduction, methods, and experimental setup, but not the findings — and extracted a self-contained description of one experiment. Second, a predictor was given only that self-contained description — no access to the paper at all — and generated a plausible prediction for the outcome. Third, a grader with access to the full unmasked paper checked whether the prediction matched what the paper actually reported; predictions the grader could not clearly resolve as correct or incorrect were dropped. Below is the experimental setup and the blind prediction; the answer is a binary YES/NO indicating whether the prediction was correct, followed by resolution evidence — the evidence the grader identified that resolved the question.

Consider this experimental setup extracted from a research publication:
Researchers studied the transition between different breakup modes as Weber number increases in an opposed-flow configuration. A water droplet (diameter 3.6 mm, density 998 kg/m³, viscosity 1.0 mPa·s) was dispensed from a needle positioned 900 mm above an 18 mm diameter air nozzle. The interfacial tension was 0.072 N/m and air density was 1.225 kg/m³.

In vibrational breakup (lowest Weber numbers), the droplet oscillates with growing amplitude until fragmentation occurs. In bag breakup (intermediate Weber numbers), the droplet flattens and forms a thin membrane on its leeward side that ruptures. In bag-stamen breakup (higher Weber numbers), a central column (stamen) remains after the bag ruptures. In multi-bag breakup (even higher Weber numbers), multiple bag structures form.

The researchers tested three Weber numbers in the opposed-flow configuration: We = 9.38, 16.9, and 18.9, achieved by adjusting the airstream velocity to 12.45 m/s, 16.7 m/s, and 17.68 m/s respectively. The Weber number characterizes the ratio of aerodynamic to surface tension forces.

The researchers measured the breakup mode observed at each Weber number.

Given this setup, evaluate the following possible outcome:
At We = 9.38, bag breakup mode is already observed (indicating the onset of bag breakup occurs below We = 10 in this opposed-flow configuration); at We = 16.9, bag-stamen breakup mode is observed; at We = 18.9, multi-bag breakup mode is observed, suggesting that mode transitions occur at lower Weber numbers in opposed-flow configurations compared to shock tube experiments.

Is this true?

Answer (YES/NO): NO